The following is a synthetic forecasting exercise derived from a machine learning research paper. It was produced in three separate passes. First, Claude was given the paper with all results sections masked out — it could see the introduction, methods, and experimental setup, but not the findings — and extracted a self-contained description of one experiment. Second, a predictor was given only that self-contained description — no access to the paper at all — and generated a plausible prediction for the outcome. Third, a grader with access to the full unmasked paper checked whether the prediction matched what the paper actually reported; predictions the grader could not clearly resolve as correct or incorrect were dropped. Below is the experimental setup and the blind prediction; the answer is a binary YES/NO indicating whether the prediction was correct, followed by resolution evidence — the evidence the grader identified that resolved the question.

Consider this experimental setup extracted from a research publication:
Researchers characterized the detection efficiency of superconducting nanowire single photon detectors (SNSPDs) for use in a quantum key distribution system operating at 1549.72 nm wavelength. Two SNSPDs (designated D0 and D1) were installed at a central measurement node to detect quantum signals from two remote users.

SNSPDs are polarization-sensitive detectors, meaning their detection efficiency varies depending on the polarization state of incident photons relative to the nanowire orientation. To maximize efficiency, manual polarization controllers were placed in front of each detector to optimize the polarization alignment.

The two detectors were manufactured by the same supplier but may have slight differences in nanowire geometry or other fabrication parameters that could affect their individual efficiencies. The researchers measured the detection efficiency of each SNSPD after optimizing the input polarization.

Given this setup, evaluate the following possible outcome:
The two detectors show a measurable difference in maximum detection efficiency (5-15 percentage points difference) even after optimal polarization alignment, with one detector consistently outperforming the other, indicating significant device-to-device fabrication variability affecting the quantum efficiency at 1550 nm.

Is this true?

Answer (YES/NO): YES